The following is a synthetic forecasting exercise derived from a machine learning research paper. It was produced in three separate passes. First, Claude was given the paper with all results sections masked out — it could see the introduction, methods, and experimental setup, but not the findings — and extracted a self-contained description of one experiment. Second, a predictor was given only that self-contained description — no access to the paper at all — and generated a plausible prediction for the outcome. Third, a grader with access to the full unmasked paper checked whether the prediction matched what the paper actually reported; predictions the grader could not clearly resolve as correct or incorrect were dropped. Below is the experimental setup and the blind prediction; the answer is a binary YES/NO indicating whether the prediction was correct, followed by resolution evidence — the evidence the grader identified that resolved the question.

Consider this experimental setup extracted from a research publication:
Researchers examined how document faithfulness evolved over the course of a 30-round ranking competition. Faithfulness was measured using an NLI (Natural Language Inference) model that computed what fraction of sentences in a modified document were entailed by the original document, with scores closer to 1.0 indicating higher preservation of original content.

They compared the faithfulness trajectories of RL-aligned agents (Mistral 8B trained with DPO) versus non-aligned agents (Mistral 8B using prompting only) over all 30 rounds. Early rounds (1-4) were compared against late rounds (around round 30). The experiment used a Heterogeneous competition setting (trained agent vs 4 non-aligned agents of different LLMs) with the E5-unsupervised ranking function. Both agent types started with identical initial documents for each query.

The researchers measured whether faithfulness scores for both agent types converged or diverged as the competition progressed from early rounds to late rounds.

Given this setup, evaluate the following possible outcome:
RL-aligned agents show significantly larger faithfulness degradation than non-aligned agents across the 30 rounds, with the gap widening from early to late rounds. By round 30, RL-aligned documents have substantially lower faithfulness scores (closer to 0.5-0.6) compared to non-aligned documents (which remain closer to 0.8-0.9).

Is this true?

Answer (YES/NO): NO